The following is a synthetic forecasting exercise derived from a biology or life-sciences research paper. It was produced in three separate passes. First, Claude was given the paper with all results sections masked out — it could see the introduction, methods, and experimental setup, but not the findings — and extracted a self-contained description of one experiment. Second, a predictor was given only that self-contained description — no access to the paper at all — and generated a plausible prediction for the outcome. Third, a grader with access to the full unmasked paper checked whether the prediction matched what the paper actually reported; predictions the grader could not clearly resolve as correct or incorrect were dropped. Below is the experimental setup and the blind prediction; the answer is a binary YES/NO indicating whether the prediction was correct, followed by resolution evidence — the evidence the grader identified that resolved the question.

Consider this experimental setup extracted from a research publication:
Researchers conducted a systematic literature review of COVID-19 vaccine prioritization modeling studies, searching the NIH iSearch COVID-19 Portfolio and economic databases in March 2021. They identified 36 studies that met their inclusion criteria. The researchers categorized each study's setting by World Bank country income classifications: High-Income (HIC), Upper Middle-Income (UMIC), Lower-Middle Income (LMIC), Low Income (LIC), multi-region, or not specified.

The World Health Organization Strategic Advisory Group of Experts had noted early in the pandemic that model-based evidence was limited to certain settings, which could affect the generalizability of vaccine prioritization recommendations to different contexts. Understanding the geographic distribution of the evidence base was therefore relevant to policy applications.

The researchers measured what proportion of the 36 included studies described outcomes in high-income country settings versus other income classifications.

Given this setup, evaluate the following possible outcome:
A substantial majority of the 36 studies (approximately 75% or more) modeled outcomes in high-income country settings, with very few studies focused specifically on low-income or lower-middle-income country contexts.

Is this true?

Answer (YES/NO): YES